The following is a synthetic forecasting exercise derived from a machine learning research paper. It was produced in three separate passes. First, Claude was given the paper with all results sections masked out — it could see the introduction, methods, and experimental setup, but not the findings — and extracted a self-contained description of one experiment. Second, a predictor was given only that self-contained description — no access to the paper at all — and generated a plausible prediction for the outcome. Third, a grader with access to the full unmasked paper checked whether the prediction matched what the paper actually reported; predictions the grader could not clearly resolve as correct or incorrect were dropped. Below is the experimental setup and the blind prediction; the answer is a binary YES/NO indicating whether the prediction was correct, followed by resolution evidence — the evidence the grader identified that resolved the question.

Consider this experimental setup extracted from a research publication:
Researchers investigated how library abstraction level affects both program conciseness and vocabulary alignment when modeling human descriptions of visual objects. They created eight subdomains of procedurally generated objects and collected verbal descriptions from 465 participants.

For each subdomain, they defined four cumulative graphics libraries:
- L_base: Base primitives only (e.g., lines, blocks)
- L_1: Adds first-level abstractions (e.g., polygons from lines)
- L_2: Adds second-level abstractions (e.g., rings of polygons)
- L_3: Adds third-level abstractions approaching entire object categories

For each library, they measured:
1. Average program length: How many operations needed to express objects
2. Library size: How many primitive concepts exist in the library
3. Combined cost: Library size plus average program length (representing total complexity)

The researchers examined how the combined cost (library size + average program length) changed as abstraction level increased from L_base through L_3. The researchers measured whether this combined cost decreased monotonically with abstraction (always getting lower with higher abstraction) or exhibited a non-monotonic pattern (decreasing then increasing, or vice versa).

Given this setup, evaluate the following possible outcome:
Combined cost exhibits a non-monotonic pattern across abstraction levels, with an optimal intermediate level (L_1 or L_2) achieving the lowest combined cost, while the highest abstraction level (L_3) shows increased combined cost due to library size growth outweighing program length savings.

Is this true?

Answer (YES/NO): YES